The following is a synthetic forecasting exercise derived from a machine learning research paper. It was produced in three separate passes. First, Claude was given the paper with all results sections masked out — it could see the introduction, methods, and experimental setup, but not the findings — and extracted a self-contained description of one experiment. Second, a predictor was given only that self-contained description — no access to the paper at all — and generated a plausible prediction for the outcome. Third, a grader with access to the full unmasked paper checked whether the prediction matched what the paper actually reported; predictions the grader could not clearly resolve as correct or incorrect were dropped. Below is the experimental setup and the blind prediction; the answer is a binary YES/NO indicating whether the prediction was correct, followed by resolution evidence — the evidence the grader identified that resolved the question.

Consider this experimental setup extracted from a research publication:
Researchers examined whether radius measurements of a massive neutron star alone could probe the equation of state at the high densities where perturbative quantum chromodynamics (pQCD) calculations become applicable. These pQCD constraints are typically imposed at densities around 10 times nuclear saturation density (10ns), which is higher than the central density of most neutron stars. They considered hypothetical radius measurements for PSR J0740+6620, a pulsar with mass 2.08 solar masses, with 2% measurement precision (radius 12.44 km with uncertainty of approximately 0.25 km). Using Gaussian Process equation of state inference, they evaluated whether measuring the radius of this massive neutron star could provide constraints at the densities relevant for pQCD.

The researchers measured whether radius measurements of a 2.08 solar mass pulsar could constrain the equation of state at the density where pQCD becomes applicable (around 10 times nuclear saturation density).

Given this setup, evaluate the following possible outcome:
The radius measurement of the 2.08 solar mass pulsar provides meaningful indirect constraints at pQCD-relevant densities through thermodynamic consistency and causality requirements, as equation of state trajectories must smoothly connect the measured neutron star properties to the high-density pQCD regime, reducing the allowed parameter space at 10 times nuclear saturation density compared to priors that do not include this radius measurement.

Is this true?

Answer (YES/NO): NO